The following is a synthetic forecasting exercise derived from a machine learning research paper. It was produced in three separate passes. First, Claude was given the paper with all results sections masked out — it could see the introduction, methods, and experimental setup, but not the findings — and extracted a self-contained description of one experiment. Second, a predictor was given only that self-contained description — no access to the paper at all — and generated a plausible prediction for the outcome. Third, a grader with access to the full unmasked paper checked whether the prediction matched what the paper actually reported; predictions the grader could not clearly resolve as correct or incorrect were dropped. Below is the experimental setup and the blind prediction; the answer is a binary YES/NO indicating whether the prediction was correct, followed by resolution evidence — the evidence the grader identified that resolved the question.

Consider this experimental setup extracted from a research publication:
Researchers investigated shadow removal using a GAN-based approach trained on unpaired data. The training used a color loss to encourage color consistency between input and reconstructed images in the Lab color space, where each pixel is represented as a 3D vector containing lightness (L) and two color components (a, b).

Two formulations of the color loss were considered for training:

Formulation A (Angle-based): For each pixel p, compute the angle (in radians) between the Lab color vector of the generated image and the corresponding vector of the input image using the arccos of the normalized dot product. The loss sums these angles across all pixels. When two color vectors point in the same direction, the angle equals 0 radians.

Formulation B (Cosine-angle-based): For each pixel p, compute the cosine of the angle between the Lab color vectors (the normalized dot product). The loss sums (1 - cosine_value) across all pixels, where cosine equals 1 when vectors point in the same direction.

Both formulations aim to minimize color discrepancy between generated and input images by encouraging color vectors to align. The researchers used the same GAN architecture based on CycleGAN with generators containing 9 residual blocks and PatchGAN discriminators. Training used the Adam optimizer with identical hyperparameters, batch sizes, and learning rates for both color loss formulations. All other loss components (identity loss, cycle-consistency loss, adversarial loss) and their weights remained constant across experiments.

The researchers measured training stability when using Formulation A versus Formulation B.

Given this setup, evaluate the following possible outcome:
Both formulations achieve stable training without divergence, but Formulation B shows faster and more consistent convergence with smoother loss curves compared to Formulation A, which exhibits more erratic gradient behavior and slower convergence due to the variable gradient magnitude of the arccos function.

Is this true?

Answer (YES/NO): NO